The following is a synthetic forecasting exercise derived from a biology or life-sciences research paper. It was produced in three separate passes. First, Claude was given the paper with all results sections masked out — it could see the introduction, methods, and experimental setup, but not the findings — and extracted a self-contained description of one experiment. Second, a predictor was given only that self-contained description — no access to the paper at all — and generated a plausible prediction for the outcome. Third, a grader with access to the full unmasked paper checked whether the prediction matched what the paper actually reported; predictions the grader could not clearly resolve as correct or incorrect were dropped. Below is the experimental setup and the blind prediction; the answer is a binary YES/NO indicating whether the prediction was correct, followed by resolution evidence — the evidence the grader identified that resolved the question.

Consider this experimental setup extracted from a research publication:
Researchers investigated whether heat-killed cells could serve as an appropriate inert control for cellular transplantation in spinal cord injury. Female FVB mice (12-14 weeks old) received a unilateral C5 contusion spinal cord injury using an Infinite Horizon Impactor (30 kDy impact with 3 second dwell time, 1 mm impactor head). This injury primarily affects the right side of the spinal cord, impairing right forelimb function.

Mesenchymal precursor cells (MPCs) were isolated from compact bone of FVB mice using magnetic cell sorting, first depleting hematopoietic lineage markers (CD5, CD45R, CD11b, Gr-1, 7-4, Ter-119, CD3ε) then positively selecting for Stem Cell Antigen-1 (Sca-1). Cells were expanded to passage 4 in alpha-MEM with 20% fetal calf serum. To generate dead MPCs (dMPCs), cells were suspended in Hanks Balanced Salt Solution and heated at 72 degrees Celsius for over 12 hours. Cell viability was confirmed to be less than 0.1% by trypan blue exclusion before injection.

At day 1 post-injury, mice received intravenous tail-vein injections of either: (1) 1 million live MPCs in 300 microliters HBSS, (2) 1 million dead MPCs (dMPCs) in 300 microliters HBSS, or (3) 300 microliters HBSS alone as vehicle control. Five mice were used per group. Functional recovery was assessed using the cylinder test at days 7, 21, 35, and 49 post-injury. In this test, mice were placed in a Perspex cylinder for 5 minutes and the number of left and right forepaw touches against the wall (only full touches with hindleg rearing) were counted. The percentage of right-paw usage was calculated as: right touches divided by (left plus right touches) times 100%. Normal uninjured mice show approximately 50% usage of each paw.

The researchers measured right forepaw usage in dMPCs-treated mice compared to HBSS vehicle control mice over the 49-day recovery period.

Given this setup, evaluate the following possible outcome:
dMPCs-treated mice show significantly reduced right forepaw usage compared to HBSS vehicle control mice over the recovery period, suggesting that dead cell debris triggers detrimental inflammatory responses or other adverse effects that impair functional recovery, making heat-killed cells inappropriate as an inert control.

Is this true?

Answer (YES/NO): NO